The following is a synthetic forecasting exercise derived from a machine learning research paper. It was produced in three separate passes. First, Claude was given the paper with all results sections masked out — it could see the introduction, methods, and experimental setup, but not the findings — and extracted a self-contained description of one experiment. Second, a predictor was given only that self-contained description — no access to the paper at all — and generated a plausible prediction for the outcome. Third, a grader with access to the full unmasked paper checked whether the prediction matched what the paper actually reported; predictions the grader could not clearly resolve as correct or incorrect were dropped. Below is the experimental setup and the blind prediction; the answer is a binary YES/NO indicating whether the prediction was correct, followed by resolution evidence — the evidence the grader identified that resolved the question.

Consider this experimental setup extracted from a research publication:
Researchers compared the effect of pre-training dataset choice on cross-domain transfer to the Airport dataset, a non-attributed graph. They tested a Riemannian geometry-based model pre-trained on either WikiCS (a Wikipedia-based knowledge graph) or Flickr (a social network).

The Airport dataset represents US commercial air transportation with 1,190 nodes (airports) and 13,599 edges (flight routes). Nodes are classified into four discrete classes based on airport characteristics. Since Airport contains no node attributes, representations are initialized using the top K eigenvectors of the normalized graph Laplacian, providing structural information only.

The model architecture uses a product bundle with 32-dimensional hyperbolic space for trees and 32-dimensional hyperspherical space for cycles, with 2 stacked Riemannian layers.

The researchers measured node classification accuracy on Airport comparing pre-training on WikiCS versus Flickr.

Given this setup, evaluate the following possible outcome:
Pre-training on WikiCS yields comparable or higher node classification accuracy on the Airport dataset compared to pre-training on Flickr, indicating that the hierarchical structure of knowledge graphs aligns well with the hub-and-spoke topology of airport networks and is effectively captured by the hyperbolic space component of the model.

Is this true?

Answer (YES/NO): YES